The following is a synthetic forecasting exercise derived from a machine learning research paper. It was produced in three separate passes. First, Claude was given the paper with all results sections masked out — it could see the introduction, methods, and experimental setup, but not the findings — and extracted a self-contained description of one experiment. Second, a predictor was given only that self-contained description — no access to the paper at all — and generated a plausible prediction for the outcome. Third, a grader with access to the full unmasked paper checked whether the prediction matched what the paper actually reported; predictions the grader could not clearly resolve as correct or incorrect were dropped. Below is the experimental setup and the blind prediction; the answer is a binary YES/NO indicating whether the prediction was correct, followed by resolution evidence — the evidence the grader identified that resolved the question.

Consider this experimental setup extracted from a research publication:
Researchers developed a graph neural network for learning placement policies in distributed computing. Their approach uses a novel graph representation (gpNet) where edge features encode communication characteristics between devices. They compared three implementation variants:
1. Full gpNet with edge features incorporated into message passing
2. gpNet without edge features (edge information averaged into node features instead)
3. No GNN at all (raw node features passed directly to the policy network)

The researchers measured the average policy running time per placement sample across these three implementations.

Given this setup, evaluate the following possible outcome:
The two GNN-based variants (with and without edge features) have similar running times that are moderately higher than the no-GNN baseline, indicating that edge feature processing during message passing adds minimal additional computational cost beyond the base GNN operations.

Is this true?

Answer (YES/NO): NO